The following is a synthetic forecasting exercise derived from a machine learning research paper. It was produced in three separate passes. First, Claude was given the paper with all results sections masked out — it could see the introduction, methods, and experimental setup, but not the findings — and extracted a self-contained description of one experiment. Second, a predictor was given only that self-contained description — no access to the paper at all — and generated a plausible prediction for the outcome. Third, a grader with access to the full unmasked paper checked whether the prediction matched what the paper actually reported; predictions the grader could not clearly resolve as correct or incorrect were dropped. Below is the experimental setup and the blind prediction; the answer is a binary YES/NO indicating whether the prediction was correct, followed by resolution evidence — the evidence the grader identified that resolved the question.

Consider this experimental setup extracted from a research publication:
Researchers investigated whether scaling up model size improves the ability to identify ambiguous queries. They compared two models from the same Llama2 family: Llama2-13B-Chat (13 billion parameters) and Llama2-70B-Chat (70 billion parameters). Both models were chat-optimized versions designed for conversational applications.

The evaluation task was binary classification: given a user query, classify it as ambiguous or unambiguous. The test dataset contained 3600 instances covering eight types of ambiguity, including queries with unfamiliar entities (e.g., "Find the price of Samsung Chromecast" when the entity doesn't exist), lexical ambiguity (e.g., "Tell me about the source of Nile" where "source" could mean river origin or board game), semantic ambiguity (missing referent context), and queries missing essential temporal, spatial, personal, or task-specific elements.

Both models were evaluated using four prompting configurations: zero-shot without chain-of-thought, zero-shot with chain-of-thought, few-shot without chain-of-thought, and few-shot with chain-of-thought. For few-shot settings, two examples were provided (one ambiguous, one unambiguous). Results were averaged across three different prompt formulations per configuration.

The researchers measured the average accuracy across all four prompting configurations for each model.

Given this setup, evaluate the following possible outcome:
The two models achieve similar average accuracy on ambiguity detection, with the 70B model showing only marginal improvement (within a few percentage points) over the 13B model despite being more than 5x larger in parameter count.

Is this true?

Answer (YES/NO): NO